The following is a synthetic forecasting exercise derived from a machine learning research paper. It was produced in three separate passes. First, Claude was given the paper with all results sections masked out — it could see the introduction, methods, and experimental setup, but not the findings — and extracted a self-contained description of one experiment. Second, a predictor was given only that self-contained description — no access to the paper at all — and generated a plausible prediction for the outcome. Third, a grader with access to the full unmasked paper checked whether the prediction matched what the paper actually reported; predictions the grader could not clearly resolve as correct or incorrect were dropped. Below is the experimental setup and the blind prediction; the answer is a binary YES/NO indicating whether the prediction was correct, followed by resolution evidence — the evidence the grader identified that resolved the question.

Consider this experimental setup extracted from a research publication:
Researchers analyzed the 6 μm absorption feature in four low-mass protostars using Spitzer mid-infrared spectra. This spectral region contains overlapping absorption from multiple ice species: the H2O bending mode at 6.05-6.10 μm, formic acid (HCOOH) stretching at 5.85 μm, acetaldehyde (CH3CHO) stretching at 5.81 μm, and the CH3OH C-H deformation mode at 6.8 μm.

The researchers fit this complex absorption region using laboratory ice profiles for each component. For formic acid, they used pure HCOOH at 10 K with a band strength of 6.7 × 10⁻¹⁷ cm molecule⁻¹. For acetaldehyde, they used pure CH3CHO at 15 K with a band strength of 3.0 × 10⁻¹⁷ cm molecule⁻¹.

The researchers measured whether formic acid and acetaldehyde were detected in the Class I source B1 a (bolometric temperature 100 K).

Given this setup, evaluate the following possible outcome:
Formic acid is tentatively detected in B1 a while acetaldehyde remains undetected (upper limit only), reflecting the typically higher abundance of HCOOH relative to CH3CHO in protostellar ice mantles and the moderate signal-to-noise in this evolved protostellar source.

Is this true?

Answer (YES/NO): NO